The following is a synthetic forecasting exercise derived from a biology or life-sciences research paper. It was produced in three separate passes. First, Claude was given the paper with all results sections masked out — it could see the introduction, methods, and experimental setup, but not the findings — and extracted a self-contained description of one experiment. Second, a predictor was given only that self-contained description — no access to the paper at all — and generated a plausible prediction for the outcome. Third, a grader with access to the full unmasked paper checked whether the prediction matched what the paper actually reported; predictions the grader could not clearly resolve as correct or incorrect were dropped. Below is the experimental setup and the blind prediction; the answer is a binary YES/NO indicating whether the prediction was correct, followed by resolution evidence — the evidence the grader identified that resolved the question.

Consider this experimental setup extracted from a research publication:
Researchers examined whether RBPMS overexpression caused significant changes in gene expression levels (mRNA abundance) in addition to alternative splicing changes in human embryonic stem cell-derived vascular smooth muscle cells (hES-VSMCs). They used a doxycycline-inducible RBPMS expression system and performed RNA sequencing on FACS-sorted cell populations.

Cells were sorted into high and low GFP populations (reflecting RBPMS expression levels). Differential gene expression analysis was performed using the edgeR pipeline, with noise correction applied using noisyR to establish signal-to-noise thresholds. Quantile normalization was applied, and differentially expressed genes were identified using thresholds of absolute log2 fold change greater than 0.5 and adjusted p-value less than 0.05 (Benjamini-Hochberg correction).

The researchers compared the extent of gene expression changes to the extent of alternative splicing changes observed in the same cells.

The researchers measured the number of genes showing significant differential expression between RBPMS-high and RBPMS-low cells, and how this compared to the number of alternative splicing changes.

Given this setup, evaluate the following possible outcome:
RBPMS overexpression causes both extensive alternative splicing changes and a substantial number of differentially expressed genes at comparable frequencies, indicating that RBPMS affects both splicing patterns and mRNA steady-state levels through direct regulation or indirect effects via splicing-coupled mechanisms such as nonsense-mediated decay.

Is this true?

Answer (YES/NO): NO